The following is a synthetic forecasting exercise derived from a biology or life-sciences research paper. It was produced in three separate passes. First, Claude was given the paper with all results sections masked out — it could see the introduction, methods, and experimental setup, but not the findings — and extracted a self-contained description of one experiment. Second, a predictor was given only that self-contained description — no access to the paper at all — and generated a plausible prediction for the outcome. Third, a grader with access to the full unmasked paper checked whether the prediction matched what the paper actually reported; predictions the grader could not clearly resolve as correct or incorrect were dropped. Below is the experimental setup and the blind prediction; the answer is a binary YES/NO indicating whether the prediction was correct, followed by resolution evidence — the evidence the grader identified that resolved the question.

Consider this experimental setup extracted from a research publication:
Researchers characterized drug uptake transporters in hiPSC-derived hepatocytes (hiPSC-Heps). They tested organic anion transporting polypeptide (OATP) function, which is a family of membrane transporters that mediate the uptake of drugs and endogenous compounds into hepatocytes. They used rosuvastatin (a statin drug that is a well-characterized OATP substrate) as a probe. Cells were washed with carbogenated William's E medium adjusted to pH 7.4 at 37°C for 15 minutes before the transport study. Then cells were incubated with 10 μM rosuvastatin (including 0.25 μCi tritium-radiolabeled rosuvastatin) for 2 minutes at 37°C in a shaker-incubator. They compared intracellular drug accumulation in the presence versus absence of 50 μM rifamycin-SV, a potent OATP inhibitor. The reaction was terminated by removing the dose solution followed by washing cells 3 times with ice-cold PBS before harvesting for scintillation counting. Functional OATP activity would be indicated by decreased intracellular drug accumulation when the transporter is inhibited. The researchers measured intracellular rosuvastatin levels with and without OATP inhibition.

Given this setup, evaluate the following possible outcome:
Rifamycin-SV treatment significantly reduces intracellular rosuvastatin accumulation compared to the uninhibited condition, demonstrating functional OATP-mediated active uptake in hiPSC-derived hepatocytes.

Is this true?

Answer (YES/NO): YES